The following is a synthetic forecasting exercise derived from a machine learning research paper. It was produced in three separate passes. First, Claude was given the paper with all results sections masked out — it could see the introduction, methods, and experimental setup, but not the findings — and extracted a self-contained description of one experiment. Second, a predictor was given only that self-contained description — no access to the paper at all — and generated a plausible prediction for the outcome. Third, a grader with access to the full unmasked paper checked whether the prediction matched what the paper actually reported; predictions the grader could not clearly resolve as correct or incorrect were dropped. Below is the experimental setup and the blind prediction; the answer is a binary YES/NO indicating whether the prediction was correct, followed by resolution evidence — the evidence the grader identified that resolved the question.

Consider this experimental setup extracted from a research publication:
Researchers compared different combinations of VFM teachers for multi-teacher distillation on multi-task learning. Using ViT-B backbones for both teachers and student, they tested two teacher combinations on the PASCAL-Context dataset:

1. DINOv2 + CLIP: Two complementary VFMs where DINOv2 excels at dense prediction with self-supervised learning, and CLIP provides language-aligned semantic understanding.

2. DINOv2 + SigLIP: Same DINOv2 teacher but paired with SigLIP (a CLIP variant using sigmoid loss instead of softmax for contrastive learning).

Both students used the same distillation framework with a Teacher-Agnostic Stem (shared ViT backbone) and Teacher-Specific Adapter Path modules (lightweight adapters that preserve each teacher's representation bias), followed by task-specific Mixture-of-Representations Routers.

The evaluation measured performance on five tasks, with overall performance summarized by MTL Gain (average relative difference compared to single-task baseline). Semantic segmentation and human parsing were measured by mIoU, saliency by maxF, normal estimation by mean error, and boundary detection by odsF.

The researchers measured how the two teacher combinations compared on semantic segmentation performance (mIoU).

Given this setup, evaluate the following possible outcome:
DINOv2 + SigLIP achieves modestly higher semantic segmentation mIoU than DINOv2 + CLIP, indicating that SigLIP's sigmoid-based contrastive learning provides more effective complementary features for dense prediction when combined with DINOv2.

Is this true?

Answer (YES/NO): NO